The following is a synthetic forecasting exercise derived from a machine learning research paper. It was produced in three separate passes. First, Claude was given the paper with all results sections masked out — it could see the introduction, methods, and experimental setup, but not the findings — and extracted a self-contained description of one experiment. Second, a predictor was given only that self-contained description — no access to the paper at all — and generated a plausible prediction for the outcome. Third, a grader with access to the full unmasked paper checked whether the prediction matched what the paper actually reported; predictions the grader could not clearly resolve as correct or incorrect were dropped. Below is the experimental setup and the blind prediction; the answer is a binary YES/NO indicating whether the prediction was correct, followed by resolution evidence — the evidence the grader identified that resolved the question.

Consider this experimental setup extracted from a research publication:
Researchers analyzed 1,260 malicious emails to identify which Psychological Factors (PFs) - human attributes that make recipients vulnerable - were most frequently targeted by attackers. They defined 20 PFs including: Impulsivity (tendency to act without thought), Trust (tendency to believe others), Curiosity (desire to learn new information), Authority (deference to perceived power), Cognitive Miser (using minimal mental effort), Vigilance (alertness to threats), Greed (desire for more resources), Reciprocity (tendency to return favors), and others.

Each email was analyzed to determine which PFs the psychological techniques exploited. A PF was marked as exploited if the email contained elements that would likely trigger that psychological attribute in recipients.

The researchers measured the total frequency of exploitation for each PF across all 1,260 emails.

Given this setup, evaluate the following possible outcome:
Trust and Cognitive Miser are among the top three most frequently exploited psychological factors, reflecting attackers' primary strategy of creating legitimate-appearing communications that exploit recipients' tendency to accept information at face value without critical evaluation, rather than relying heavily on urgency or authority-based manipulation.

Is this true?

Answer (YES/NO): NO